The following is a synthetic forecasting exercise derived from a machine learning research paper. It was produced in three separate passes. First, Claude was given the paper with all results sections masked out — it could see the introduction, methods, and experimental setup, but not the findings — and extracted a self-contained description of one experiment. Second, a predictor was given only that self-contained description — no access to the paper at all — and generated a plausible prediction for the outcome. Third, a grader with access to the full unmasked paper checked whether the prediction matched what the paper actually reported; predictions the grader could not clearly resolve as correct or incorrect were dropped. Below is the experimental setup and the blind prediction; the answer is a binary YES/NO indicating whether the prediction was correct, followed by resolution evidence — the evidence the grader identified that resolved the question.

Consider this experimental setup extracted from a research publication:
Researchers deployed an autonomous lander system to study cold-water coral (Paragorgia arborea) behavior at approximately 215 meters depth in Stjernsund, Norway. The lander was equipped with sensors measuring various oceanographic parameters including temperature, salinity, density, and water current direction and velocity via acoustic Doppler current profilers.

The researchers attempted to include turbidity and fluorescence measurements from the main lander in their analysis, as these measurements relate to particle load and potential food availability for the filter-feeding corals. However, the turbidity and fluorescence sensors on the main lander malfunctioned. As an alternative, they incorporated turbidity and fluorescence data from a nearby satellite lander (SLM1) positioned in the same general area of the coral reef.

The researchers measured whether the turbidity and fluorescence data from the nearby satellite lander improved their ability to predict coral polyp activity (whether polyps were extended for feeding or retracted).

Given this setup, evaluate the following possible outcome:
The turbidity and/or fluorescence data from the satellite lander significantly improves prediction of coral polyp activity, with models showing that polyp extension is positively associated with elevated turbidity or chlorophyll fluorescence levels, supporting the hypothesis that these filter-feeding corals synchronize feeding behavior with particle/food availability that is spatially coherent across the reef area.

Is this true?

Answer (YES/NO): NO